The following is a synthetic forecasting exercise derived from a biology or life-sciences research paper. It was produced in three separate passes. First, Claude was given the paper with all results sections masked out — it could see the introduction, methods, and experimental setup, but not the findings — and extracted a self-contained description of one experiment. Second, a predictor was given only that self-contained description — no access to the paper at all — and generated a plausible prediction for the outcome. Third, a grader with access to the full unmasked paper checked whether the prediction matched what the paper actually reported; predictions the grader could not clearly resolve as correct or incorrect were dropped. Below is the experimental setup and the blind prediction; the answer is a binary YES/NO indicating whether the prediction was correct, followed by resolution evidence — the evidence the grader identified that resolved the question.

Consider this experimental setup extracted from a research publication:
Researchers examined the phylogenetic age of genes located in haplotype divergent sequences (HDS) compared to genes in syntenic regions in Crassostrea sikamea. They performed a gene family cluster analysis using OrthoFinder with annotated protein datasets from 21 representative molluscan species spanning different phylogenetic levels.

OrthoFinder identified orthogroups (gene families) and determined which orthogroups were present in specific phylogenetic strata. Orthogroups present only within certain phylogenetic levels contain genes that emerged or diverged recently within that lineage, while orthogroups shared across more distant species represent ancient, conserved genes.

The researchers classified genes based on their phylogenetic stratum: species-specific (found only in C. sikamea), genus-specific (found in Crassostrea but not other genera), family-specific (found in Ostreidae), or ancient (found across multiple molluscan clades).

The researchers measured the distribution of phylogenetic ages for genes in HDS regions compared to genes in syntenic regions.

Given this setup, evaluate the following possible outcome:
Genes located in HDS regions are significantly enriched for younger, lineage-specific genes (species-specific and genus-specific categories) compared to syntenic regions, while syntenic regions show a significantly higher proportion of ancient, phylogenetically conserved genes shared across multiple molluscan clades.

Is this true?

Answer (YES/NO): YES